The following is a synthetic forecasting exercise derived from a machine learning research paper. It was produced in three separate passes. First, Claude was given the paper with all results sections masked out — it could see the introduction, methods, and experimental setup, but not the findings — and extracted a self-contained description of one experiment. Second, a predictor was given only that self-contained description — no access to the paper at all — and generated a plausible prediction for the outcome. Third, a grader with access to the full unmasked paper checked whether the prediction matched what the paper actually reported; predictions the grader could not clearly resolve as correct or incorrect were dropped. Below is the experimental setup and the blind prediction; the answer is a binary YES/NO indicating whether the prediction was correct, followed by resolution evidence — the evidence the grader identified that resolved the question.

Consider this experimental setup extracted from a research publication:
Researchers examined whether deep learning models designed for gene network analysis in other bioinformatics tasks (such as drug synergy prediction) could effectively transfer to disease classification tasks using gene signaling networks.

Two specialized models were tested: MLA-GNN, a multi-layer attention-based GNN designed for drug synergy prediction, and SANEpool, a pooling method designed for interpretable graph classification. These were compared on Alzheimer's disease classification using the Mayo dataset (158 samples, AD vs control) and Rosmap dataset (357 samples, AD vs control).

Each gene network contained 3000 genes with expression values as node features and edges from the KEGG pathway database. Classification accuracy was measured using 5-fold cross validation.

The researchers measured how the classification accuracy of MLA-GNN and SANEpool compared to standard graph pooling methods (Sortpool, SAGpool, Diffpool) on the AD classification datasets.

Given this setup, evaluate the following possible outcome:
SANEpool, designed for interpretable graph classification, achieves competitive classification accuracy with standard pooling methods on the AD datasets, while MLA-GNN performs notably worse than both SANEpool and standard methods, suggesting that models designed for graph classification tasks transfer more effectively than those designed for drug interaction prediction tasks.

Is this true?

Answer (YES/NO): NO